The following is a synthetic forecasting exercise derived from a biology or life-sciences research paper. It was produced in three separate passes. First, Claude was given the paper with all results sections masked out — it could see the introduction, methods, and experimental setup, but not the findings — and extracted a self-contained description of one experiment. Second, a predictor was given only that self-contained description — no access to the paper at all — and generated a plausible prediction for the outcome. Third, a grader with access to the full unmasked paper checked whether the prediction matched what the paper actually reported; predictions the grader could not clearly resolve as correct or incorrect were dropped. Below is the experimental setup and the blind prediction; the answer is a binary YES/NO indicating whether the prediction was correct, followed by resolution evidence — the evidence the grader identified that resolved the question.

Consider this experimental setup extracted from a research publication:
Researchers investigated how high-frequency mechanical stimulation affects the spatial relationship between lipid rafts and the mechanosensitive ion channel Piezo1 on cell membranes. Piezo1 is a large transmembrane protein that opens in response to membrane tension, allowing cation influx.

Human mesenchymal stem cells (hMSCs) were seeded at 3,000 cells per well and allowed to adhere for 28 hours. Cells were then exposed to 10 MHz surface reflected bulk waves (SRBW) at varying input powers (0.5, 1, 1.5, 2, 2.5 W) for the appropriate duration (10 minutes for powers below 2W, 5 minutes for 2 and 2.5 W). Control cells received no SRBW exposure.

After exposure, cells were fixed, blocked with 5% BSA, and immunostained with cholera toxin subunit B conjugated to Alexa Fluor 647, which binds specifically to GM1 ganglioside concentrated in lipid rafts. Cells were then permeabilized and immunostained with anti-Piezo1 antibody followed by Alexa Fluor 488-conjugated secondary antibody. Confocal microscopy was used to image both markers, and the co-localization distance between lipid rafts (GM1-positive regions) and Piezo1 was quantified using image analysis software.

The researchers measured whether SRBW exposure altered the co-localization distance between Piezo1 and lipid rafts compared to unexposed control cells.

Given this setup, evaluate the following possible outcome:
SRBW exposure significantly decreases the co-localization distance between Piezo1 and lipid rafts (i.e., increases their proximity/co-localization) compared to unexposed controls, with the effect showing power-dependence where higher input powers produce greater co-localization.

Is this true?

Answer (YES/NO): NO